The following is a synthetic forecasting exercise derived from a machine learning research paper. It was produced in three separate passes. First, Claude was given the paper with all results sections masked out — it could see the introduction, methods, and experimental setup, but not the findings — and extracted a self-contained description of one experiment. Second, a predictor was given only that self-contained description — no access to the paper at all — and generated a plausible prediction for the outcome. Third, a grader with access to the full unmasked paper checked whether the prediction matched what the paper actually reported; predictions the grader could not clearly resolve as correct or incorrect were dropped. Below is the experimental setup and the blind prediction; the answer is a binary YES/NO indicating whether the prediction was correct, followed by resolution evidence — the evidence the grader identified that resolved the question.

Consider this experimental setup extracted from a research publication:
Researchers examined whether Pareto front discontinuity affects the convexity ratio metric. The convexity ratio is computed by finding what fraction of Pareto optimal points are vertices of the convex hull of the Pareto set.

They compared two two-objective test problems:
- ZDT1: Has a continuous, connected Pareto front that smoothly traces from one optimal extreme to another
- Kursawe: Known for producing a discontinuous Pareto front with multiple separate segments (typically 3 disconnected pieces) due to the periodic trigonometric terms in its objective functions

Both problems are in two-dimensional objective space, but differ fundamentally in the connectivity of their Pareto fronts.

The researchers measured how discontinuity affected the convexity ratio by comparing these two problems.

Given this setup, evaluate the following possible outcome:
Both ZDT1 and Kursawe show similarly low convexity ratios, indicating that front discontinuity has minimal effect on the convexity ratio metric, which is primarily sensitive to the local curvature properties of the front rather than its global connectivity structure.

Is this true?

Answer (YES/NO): NO